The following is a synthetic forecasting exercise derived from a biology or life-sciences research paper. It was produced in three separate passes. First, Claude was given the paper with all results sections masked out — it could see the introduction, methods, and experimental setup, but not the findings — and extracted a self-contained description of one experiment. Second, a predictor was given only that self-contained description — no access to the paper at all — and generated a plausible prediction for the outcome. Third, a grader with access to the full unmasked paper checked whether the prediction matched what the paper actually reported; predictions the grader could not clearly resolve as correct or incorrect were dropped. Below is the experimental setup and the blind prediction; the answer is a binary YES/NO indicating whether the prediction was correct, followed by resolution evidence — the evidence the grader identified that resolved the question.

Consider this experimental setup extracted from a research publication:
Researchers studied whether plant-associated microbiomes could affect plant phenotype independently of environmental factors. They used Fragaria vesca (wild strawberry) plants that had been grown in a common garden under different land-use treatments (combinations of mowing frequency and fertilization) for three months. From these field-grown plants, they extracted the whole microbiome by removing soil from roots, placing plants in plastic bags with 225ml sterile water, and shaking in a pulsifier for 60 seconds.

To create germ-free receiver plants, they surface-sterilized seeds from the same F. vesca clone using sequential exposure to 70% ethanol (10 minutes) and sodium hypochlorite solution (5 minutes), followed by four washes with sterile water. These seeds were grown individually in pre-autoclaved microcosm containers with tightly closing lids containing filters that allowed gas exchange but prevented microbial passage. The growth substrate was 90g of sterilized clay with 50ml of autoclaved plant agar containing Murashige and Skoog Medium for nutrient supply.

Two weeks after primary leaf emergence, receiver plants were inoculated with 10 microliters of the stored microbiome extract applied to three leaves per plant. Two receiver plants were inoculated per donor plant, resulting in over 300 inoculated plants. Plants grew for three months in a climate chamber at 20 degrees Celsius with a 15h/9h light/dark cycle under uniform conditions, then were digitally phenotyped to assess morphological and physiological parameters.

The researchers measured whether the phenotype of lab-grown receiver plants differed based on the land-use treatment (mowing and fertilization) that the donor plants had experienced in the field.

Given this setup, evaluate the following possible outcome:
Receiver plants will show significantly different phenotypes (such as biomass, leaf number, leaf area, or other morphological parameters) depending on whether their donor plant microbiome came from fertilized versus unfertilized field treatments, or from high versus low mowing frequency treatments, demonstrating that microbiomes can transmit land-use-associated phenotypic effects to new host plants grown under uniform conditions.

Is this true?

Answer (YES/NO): NO